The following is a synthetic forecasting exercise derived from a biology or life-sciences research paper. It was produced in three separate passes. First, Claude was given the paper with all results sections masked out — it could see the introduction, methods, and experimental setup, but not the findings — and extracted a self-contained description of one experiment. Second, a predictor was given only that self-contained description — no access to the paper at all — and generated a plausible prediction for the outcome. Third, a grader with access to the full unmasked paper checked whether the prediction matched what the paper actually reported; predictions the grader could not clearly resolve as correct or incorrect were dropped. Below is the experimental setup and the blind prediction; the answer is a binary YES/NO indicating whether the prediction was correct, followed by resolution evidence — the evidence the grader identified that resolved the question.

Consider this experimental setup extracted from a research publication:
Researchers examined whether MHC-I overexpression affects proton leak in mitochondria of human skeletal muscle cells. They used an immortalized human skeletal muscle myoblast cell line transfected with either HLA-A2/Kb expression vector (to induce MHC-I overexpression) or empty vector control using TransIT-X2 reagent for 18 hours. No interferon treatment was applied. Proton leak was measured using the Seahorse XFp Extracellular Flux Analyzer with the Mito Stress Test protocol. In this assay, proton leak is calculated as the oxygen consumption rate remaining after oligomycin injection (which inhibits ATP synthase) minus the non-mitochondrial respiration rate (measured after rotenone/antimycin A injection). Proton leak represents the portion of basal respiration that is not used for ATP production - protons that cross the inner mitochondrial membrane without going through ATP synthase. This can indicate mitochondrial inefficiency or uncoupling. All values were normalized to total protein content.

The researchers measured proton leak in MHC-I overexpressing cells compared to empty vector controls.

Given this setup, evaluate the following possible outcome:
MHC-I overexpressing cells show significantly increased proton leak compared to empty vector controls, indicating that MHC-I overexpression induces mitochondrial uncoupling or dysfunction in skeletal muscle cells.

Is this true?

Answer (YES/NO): NO